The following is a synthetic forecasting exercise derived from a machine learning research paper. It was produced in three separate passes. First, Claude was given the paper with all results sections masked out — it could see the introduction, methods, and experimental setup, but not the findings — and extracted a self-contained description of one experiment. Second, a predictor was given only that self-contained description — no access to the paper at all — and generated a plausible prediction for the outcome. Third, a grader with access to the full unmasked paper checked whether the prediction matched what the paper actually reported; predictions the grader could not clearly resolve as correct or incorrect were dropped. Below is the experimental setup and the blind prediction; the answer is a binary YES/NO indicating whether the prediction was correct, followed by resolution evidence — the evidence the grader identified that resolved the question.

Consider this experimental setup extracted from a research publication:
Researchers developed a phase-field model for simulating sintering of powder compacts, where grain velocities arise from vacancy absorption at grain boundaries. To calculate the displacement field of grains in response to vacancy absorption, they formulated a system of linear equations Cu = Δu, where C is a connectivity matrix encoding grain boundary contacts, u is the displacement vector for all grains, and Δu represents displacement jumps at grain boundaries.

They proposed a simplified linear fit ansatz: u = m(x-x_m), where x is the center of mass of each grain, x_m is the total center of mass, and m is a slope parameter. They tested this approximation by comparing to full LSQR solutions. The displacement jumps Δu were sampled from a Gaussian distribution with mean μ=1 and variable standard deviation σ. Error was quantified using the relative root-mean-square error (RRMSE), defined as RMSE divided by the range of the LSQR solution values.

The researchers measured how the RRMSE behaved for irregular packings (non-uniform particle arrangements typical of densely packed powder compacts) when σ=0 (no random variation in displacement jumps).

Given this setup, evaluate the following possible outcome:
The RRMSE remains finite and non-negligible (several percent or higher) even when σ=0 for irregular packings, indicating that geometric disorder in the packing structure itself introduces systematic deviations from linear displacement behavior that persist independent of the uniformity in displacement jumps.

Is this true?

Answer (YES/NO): NO